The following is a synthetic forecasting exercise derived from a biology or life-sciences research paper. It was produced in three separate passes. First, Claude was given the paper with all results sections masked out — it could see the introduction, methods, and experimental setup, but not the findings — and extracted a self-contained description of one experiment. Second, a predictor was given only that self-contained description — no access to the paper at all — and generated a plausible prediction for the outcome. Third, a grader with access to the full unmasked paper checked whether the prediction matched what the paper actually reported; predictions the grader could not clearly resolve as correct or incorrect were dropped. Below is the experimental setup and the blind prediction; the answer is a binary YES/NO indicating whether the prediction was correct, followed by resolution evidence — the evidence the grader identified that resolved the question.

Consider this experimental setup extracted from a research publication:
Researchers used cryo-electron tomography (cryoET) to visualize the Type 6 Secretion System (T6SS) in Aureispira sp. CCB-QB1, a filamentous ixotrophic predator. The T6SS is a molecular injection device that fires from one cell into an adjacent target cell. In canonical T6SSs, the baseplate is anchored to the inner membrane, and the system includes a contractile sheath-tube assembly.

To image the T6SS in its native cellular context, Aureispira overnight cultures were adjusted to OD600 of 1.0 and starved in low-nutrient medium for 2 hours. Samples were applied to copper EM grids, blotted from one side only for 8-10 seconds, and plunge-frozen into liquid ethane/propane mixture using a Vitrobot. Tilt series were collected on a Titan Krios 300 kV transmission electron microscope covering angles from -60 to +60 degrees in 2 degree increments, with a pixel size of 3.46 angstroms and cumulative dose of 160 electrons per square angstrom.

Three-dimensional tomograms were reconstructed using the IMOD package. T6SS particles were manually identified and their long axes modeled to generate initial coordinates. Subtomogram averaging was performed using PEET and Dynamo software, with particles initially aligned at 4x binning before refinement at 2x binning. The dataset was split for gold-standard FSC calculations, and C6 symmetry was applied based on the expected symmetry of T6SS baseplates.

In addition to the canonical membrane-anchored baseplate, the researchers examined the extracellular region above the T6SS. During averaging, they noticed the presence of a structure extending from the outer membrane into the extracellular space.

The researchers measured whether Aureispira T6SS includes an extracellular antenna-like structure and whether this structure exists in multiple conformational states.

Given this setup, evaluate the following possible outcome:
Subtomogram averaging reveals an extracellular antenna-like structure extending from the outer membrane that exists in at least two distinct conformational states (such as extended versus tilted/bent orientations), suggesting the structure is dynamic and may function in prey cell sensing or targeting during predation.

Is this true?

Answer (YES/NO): YES